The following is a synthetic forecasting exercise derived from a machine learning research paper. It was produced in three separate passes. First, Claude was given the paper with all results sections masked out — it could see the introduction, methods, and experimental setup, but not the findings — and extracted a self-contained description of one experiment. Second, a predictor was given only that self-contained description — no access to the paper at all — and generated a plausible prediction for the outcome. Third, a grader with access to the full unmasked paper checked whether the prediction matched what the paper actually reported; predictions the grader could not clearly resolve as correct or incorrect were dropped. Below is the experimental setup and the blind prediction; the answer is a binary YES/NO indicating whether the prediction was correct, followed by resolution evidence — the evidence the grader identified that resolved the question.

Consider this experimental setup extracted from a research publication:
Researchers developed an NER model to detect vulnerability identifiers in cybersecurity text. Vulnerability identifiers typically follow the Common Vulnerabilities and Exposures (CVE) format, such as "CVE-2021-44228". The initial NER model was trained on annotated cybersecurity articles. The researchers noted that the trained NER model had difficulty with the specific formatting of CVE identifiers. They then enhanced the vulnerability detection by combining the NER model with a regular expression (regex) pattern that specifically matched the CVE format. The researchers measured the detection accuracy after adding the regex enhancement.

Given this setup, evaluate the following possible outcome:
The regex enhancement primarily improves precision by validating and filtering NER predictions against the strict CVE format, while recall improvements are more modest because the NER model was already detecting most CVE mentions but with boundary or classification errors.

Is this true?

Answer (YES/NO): NO